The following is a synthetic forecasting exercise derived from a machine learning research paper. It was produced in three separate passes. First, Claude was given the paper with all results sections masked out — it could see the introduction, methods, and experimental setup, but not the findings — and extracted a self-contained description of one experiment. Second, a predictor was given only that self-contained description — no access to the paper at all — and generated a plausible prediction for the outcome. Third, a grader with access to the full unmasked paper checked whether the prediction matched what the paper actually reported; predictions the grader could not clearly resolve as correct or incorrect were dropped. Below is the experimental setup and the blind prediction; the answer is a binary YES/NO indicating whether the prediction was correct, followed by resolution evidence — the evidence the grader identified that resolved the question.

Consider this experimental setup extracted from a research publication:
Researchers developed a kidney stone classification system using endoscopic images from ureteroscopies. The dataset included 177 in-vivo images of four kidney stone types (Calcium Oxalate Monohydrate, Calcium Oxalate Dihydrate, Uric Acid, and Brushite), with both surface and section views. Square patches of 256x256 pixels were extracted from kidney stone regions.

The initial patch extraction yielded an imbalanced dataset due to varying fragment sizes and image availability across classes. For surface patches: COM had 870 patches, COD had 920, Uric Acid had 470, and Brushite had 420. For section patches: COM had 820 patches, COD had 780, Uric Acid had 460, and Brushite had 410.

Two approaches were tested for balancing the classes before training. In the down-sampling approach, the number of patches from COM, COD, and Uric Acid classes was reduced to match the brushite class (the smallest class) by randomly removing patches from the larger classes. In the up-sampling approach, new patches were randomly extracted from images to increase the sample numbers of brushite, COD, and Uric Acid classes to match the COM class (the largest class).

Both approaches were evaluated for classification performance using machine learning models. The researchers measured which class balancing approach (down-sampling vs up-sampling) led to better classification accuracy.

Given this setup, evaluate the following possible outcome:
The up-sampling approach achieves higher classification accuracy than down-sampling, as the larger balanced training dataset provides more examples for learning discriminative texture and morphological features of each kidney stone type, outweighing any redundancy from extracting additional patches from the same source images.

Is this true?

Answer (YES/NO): YES